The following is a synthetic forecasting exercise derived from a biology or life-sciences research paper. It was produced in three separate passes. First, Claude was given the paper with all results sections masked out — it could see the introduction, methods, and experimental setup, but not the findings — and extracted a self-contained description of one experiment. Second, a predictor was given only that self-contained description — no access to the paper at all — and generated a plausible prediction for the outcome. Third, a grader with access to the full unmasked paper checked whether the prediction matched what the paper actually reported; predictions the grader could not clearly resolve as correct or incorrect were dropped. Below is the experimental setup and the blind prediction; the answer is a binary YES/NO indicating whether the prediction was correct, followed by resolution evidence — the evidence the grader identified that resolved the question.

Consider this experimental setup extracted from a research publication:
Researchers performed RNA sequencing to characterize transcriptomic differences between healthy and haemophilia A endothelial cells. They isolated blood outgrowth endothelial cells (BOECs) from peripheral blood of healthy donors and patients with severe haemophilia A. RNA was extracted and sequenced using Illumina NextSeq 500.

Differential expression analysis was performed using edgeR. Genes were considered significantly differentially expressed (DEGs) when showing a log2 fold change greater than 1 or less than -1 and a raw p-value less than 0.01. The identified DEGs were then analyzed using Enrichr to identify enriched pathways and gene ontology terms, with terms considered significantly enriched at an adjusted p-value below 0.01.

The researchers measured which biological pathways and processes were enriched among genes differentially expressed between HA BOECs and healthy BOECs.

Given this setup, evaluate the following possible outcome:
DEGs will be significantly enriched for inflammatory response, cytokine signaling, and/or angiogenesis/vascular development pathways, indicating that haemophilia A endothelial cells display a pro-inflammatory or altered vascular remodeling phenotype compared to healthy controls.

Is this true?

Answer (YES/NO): NO